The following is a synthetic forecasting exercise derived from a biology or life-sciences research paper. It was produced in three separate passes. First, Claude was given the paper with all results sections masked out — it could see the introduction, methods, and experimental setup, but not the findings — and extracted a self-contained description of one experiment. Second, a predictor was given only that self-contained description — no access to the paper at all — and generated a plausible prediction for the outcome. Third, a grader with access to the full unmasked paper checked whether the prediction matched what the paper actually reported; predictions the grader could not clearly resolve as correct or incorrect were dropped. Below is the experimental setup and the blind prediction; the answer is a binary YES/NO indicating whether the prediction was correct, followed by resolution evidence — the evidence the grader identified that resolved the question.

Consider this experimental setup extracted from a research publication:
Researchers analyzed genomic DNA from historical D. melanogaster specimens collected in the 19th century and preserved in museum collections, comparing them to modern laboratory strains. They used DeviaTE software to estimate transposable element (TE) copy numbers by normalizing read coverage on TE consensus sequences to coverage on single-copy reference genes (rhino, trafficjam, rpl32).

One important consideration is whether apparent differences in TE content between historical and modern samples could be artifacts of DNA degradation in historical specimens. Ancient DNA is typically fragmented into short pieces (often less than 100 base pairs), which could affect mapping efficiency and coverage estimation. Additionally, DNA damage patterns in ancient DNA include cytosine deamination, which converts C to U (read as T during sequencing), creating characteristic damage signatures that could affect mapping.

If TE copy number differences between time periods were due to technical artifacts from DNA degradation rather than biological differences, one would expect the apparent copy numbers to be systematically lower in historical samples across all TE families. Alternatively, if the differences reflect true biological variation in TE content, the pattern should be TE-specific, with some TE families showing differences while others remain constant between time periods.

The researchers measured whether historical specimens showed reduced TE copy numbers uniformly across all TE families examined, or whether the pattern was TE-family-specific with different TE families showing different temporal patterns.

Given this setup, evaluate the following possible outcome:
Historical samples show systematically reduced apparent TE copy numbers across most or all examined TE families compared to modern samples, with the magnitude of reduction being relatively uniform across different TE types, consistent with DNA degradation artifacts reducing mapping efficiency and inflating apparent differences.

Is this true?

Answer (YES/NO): NO